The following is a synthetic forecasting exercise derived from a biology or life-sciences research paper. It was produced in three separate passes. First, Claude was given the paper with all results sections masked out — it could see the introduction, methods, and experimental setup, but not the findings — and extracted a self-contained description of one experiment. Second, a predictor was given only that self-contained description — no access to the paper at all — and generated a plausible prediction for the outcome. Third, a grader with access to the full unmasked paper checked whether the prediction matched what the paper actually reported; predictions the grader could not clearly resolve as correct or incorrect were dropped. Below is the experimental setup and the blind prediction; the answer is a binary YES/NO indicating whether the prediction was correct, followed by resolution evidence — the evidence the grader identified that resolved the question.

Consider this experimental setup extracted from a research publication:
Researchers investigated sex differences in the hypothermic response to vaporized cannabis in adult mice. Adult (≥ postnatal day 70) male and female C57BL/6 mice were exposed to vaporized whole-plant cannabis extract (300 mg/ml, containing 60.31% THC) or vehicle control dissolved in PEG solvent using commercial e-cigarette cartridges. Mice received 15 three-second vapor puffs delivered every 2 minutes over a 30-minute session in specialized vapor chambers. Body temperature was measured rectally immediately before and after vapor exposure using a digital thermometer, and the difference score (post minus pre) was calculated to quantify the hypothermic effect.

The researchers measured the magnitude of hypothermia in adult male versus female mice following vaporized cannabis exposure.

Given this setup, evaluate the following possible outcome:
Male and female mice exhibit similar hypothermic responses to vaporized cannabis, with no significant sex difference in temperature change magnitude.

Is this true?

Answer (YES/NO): YES